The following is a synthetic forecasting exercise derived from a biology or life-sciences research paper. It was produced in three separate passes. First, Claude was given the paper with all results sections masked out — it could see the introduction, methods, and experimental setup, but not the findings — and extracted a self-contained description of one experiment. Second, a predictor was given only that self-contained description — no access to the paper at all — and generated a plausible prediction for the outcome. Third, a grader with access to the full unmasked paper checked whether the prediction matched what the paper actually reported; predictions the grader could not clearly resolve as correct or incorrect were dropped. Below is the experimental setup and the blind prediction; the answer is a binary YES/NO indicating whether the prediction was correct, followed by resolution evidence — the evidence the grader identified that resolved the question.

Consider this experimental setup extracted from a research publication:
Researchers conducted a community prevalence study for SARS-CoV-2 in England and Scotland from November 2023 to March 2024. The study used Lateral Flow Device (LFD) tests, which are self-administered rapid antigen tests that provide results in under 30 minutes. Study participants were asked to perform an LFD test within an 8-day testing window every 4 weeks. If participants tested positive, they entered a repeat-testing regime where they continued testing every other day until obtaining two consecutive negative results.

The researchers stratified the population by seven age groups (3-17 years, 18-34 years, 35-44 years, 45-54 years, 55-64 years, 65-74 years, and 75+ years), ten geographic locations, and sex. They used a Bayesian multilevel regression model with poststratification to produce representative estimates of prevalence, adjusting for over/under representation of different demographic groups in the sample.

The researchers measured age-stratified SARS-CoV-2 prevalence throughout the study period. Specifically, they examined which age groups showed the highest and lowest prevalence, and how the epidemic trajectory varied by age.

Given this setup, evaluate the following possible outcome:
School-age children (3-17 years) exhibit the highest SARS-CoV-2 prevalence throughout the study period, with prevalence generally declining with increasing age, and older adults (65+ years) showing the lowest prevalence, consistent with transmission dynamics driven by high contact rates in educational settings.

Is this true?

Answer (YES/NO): NO